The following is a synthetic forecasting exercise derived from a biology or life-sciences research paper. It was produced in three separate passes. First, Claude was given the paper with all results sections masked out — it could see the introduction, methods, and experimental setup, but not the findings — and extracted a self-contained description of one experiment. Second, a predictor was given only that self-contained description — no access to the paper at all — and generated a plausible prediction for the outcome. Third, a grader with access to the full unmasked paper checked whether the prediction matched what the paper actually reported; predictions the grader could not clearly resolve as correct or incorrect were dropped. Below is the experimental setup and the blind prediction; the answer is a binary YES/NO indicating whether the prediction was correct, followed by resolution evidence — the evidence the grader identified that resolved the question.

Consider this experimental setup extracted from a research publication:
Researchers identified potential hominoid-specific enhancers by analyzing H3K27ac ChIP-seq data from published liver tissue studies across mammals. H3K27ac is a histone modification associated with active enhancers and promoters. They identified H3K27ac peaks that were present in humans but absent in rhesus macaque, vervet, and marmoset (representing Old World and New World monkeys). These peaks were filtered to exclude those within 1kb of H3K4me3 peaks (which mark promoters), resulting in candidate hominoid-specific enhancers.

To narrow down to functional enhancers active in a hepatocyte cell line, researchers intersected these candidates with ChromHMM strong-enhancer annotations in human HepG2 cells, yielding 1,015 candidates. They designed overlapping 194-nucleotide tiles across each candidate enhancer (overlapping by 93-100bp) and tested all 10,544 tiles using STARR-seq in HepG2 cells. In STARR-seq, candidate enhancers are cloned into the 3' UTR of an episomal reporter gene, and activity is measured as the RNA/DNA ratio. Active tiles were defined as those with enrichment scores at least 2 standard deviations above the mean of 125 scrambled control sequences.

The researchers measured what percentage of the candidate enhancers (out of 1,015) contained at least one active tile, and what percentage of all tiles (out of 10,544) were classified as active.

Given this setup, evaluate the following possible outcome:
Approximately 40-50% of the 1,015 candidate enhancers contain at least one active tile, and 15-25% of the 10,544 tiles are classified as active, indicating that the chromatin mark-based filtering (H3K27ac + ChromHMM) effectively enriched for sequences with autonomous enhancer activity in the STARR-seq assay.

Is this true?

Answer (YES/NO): NO